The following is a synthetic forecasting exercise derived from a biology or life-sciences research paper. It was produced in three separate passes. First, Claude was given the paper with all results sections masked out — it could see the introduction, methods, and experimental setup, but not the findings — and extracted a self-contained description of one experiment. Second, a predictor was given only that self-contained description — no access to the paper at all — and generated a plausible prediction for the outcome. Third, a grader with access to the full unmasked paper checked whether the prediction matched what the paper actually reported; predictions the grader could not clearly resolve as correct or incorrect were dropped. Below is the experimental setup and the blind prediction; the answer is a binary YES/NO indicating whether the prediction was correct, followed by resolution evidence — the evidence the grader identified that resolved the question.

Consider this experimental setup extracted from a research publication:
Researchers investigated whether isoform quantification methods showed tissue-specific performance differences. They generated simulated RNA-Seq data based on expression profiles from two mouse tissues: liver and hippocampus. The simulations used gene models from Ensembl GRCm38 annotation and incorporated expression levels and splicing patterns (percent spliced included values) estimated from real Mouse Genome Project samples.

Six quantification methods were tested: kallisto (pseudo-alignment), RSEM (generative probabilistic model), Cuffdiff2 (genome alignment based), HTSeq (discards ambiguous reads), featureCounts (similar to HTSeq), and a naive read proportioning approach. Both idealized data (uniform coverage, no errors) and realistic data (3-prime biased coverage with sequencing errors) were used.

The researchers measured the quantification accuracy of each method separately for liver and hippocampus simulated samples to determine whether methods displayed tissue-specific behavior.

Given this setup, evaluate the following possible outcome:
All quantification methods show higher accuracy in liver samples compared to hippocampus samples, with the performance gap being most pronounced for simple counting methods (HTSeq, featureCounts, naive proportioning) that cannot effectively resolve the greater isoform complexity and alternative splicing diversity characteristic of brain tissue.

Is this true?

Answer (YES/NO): NO